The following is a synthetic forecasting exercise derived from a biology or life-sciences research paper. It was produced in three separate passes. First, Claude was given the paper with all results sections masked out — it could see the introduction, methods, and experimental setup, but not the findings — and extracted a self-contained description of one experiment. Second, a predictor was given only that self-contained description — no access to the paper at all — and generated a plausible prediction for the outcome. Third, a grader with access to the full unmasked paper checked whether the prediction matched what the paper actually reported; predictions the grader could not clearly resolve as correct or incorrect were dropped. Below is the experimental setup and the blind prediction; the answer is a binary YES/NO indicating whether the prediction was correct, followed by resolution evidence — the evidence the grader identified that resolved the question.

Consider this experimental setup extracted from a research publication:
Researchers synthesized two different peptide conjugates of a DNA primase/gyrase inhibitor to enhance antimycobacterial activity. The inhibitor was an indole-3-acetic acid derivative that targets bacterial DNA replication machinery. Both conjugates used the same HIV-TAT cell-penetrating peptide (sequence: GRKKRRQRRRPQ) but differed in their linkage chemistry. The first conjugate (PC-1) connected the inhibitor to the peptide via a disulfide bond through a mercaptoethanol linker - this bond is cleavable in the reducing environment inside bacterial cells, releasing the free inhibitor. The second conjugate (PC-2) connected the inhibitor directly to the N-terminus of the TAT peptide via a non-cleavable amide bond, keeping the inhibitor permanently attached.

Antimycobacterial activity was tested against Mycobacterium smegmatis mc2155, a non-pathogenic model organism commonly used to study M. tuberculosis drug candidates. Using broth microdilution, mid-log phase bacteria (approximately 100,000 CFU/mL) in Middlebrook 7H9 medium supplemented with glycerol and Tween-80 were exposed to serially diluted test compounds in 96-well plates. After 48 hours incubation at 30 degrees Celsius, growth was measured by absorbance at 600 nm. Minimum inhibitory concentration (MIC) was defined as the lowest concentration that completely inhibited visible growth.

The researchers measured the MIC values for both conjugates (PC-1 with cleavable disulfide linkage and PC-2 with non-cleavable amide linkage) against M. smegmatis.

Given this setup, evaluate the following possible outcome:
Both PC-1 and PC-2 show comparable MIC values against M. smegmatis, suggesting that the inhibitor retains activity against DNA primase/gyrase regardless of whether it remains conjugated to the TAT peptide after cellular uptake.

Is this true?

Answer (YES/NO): NO